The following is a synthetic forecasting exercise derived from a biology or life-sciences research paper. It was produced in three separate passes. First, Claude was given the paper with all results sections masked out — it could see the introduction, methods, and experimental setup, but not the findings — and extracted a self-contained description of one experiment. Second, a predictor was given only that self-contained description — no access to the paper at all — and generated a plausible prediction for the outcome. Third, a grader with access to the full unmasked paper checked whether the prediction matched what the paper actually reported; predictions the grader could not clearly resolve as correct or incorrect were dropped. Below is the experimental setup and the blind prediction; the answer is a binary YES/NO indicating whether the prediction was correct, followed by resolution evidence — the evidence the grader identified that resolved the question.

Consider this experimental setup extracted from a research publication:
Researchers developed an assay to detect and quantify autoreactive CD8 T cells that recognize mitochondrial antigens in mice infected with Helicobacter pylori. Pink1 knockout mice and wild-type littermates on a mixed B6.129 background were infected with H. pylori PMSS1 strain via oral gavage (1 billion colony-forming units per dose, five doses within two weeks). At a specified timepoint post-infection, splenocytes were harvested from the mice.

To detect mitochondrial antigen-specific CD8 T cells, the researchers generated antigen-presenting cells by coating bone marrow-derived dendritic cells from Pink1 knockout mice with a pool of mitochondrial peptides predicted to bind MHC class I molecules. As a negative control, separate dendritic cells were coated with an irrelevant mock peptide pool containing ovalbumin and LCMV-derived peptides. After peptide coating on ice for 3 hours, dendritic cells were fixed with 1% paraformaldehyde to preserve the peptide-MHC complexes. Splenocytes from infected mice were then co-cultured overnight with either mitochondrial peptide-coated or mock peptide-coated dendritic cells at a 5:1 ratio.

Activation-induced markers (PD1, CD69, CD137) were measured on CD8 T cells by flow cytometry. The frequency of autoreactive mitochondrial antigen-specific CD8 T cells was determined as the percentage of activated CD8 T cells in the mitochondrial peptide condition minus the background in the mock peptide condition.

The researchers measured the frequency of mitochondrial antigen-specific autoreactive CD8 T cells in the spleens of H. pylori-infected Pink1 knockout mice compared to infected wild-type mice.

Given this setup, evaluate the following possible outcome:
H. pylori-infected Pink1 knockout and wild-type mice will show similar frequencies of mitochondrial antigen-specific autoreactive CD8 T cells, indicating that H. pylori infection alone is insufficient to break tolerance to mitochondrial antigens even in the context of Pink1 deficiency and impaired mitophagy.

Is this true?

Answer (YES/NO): NO